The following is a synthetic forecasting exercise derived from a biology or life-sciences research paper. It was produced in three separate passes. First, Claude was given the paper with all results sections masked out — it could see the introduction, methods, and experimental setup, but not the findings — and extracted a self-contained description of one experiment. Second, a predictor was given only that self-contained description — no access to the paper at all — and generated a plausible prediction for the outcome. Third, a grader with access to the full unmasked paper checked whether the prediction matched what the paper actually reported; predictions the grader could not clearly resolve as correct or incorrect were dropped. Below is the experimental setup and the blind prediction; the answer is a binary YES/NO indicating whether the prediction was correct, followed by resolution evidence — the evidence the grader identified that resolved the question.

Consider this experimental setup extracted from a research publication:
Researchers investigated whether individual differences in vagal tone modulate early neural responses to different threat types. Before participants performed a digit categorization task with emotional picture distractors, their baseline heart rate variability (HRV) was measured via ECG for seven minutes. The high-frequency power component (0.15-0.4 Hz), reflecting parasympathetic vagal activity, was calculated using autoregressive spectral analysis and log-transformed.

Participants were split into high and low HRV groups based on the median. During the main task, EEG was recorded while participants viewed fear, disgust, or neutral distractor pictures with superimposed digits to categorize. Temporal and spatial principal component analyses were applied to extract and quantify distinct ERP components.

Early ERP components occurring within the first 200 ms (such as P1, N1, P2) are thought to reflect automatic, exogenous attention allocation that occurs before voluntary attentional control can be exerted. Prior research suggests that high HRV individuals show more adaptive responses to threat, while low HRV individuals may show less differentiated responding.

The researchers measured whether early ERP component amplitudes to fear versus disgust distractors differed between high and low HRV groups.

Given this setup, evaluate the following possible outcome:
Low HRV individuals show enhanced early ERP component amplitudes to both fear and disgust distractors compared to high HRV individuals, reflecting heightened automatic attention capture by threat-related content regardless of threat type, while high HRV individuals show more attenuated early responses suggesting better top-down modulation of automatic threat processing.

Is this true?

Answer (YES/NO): NO